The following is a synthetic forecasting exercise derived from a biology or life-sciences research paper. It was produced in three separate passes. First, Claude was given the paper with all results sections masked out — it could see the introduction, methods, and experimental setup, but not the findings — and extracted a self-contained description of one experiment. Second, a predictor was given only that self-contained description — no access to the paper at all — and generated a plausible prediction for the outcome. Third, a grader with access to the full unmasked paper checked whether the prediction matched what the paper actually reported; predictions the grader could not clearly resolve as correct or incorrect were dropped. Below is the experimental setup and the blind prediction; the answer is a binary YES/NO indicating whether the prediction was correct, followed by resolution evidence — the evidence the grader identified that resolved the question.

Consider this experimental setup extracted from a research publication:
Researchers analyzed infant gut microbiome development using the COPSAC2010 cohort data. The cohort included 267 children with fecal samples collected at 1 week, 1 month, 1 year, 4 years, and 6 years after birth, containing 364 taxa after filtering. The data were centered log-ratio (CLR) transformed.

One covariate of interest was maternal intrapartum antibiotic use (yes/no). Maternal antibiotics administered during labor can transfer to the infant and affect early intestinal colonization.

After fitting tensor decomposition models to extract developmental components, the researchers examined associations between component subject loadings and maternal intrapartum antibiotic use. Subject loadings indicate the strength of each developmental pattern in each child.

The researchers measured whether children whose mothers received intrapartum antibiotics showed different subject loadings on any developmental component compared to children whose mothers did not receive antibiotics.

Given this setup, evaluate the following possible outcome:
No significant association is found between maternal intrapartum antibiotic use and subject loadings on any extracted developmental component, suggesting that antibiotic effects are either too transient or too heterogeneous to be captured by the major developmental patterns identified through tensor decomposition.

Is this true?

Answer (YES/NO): NO